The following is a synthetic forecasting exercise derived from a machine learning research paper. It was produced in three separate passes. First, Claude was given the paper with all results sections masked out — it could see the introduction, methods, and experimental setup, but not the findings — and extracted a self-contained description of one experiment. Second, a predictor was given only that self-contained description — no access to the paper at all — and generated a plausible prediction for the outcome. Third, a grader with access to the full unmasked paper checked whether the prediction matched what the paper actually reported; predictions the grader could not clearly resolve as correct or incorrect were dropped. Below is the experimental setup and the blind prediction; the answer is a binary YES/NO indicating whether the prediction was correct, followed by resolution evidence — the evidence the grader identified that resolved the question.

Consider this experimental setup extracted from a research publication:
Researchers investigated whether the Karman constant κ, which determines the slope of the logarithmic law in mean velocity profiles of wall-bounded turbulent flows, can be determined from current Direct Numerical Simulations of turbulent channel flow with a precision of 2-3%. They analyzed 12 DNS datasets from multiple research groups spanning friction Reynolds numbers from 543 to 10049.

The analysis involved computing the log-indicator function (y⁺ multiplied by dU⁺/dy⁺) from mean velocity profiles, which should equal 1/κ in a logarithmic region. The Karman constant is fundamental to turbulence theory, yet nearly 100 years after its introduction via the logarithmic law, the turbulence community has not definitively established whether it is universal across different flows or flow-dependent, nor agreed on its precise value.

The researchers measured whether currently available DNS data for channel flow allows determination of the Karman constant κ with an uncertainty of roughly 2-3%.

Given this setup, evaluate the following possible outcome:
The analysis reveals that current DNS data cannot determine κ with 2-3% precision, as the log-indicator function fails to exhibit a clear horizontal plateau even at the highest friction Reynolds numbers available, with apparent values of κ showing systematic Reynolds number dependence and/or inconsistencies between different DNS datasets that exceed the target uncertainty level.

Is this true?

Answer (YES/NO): YES